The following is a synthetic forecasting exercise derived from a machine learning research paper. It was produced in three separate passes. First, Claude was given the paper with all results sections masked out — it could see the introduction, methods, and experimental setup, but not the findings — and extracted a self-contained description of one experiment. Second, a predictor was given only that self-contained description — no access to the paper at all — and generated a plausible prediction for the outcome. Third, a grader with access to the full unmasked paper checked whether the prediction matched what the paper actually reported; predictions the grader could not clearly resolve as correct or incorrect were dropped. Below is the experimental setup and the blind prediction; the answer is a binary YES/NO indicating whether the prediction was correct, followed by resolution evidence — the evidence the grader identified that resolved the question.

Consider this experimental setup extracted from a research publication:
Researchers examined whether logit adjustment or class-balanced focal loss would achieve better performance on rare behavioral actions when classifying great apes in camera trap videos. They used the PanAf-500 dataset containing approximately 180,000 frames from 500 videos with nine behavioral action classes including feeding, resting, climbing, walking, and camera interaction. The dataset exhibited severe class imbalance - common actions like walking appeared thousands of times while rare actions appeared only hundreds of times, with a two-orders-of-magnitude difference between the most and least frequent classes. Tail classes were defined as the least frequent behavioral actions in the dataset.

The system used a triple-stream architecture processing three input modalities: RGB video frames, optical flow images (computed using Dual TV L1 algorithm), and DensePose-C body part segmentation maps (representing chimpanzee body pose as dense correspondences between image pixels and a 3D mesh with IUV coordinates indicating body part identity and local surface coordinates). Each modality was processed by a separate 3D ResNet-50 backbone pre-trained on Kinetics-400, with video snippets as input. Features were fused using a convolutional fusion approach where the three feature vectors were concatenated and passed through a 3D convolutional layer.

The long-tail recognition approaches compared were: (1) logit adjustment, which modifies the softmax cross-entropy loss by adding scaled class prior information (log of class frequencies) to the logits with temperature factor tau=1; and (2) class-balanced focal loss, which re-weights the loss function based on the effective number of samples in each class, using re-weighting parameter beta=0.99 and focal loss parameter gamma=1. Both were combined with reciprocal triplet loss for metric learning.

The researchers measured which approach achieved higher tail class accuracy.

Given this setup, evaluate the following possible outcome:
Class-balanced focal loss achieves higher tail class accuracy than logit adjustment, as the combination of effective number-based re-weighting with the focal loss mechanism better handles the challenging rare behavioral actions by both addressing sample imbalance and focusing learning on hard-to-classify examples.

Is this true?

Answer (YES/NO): YES